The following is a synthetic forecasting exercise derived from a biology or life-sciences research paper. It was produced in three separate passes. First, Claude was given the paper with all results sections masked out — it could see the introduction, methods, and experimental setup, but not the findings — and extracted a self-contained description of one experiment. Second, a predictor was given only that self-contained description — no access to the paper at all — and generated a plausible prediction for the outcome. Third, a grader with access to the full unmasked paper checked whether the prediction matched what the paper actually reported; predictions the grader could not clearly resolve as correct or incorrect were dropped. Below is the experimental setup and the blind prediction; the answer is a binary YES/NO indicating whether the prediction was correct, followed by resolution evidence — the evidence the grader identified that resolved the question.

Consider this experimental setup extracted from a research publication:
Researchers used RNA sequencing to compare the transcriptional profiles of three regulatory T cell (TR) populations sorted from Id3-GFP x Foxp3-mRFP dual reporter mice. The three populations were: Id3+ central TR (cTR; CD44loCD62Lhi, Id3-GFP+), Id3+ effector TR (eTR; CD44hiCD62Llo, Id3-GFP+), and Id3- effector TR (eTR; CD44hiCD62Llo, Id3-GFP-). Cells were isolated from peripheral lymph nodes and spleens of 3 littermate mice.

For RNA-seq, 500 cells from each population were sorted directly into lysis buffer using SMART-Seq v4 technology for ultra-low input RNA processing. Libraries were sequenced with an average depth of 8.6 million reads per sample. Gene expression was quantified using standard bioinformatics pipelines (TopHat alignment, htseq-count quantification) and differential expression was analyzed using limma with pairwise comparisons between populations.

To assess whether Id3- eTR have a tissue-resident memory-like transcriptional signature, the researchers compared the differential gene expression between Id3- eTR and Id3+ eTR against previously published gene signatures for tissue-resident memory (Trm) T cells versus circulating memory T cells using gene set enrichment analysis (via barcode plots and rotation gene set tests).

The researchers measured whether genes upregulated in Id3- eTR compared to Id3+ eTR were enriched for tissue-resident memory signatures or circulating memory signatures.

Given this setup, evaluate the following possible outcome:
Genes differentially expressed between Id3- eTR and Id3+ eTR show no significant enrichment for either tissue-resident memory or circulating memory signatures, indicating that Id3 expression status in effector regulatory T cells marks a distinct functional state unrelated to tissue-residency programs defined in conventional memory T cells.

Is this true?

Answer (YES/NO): NO